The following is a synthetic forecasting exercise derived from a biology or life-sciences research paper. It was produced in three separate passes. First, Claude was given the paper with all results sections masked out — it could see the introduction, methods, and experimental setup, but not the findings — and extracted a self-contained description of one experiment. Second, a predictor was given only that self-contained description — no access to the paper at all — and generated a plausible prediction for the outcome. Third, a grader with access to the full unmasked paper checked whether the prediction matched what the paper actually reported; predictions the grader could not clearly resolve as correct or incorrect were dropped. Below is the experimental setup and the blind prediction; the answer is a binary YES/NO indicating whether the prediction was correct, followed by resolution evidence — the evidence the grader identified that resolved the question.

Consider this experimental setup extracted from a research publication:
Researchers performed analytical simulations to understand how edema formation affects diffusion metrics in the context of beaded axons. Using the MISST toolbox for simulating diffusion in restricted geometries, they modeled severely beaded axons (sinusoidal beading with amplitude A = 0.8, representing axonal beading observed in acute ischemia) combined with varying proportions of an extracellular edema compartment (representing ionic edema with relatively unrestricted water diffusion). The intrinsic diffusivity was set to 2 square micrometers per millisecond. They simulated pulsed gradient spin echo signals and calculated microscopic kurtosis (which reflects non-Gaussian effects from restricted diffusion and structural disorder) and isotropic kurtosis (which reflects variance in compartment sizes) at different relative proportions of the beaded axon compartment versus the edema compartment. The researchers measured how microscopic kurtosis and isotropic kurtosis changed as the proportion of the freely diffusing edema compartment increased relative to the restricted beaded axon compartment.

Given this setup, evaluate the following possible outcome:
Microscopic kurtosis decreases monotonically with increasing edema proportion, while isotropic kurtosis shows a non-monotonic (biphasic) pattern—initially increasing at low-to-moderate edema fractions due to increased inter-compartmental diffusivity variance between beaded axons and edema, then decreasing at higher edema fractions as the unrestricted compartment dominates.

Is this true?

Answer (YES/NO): YES